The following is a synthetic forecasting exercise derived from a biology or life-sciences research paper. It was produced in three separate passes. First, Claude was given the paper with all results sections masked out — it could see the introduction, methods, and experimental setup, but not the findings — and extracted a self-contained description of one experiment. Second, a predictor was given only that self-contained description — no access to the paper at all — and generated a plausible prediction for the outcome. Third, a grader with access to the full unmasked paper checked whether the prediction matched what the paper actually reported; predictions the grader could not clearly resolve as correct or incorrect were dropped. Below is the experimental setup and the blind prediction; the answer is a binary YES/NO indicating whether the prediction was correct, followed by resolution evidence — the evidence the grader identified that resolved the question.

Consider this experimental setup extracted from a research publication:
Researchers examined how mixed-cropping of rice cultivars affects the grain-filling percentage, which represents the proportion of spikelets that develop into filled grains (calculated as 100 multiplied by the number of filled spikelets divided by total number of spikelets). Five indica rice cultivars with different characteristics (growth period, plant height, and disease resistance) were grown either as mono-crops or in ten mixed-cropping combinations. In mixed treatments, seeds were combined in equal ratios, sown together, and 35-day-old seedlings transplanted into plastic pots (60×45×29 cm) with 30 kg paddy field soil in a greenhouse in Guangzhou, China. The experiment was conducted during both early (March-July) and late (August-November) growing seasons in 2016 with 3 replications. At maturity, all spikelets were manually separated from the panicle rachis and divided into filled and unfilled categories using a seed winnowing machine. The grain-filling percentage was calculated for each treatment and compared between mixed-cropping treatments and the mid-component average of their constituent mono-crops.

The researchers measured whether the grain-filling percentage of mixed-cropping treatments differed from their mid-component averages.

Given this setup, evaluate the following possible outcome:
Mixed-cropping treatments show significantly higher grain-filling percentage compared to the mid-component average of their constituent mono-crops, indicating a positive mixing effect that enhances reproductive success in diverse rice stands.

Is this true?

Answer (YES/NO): YES